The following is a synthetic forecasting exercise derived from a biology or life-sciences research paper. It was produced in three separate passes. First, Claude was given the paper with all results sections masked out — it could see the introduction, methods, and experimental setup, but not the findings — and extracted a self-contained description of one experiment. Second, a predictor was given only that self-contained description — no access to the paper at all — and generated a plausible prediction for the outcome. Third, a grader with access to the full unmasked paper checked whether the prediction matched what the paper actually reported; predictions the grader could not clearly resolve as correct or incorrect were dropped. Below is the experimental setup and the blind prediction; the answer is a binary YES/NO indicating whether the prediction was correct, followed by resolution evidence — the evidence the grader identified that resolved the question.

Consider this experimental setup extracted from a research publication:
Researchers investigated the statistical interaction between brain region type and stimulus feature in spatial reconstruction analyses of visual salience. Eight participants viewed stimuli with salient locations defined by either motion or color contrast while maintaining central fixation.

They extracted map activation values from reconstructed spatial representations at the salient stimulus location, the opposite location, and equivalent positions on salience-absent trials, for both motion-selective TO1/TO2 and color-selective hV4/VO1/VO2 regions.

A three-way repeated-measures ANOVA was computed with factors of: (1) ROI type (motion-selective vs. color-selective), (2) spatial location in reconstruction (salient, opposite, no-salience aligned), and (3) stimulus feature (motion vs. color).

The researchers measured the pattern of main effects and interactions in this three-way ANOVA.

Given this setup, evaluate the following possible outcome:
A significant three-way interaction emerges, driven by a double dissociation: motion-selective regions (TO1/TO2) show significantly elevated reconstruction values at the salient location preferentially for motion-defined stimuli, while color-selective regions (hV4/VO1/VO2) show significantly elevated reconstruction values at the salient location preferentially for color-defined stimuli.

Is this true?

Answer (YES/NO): YES